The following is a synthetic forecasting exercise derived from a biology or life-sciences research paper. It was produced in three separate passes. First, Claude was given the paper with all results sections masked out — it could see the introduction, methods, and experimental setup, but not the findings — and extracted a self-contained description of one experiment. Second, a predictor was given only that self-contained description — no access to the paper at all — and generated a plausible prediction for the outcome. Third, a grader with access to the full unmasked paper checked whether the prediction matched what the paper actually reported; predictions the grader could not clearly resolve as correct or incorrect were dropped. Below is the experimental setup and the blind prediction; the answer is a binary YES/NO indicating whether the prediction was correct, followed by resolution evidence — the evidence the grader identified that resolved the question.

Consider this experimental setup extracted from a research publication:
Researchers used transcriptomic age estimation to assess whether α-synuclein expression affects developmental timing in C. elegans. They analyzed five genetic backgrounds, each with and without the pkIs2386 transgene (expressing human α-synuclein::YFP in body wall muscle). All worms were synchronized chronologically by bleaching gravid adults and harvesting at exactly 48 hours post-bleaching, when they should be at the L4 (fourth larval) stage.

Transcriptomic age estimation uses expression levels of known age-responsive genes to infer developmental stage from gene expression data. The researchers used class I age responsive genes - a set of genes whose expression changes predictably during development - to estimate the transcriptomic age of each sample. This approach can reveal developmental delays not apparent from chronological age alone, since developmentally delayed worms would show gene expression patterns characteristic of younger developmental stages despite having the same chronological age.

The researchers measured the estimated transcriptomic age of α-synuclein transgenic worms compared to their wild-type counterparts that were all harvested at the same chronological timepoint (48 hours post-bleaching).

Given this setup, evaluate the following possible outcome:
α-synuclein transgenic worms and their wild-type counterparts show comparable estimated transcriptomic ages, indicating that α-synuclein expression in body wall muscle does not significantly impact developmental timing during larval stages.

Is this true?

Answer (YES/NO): NO